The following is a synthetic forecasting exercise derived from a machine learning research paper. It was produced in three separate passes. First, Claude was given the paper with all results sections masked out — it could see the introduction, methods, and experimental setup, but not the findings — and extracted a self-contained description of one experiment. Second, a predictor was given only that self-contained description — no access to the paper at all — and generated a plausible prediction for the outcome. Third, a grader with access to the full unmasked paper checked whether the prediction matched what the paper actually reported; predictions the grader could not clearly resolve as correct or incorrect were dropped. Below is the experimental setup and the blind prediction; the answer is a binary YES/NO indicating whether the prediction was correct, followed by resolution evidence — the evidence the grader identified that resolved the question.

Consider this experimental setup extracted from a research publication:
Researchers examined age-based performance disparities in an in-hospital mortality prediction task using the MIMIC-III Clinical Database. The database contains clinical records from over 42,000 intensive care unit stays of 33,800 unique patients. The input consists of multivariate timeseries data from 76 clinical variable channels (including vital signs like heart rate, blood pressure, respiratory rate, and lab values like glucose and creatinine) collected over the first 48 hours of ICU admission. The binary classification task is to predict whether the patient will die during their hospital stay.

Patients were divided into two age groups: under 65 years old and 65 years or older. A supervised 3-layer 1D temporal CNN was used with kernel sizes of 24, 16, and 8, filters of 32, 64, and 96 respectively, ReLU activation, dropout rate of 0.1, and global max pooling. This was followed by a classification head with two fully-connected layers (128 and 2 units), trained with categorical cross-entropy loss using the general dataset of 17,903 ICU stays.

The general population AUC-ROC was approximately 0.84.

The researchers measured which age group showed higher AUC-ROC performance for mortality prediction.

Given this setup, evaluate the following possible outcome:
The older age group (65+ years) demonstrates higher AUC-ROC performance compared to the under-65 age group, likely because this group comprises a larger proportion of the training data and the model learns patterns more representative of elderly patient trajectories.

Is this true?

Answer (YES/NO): NO